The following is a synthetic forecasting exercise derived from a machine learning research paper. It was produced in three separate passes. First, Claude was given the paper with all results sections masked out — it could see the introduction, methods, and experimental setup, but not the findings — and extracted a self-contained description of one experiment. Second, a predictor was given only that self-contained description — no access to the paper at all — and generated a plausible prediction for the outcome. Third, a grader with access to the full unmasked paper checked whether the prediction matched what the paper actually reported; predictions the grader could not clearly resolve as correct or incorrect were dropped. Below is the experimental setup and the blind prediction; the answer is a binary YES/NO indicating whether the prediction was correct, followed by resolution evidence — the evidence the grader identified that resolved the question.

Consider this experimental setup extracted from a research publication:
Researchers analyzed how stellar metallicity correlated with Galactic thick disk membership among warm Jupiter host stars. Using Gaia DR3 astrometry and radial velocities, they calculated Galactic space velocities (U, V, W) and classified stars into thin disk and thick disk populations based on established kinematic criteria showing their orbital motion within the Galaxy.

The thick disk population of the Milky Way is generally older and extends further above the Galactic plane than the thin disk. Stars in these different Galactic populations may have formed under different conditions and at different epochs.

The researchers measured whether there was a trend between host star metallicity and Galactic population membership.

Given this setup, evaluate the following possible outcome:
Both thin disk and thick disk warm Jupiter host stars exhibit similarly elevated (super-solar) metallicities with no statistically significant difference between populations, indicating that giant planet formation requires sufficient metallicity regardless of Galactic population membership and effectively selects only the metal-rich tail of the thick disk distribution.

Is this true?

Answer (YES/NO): NO